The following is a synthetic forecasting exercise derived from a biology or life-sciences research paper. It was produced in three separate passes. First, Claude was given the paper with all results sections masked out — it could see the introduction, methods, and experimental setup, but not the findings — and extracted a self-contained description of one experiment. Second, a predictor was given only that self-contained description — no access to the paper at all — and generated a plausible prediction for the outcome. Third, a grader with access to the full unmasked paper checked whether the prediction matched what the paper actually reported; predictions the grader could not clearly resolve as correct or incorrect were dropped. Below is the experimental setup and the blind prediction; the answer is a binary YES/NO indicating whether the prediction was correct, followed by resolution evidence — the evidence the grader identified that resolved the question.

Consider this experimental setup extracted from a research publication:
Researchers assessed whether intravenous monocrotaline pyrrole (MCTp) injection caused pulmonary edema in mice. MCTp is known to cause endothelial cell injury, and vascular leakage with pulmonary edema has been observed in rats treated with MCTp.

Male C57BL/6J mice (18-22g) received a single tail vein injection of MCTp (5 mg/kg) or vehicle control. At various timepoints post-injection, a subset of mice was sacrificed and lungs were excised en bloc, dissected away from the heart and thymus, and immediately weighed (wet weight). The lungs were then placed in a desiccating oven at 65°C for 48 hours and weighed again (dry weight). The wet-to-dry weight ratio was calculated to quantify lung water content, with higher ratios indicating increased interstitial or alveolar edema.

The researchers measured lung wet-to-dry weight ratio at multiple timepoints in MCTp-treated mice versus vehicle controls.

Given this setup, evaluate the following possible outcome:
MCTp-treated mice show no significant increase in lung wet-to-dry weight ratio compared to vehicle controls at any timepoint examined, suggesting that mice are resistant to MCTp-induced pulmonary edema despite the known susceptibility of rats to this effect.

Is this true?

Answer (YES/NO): YES